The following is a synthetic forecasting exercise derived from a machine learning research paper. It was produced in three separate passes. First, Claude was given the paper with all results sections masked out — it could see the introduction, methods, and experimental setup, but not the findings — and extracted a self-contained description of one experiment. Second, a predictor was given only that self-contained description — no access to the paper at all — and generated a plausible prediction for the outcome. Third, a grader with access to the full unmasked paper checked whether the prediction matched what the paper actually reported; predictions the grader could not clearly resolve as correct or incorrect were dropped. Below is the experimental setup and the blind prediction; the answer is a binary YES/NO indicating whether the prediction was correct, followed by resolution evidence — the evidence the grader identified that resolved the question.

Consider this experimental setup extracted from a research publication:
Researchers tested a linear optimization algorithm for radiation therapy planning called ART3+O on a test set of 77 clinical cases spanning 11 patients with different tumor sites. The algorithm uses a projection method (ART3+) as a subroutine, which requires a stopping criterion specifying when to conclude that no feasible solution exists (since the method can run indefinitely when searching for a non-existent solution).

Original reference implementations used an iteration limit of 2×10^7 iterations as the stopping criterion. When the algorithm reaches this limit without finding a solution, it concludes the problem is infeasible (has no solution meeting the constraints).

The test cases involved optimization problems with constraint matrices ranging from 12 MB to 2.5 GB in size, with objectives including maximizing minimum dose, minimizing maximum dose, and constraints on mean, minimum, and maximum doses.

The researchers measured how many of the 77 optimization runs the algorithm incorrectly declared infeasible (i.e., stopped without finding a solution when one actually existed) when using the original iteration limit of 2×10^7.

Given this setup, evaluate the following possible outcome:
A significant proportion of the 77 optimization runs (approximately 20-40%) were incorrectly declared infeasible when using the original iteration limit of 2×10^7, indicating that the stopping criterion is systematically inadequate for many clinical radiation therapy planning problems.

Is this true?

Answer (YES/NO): NO